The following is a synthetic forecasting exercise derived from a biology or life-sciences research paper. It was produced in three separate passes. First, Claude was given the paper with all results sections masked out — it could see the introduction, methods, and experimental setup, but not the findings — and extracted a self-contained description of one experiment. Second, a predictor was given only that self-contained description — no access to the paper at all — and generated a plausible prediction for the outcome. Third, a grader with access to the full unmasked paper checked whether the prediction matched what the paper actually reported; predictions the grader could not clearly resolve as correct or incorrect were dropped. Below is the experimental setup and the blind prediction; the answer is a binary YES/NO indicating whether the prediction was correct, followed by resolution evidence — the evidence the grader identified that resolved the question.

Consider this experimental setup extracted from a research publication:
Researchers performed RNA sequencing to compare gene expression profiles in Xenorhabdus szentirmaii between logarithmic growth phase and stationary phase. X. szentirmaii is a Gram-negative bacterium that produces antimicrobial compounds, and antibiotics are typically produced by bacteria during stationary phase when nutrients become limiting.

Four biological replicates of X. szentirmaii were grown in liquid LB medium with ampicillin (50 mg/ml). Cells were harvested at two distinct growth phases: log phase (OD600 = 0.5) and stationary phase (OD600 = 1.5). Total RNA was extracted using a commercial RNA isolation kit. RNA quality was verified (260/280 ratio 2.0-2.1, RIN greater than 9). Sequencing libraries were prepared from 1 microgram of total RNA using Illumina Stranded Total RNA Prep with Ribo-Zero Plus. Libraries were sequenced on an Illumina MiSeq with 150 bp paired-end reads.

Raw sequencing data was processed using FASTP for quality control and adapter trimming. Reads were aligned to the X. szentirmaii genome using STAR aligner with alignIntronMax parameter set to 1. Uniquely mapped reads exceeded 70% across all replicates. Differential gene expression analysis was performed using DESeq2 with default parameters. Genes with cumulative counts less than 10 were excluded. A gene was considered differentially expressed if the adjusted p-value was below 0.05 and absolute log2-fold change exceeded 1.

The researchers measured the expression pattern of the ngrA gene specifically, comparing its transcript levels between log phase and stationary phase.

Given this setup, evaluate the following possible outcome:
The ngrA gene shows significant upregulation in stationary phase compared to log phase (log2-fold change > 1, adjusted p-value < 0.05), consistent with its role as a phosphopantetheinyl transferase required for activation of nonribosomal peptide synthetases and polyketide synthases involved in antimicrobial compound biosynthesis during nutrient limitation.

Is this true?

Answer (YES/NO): YES